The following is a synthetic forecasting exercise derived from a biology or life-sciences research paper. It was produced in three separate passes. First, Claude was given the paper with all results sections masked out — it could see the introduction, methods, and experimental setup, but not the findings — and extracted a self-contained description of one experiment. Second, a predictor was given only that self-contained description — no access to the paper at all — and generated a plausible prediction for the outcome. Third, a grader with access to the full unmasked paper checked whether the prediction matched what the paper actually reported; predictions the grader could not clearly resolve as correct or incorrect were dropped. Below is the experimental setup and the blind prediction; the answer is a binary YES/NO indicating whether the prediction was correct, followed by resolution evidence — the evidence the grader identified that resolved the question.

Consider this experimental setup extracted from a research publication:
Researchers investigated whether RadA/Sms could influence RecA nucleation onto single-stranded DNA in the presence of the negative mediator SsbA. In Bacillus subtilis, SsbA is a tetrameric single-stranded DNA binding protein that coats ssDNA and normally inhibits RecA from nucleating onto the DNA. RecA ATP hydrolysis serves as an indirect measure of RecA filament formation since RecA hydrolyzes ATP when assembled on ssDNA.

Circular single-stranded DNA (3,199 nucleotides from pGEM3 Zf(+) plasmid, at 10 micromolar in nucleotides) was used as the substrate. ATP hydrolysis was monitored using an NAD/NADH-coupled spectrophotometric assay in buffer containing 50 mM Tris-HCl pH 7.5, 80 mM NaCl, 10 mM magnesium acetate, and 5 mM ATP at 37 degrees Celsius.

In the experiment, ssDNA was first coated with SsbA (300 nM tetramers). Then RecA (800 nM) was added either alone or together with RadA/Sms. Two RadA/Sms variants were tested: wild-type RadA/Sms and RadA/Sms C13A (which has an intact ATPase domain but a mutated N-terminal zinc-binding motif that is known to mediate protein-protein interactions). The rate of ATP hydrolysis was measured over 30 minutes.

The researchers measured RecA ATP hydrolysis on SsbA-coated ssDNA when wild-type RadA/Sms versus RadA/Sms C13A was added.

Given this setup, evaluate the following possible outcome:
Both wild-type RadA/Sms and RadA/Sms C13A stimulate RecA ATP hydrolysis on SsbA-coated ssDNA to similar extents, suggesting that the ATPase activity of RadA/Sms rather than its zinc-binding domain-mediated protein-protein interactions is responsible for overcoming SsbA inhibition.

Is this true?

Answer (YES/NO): NO